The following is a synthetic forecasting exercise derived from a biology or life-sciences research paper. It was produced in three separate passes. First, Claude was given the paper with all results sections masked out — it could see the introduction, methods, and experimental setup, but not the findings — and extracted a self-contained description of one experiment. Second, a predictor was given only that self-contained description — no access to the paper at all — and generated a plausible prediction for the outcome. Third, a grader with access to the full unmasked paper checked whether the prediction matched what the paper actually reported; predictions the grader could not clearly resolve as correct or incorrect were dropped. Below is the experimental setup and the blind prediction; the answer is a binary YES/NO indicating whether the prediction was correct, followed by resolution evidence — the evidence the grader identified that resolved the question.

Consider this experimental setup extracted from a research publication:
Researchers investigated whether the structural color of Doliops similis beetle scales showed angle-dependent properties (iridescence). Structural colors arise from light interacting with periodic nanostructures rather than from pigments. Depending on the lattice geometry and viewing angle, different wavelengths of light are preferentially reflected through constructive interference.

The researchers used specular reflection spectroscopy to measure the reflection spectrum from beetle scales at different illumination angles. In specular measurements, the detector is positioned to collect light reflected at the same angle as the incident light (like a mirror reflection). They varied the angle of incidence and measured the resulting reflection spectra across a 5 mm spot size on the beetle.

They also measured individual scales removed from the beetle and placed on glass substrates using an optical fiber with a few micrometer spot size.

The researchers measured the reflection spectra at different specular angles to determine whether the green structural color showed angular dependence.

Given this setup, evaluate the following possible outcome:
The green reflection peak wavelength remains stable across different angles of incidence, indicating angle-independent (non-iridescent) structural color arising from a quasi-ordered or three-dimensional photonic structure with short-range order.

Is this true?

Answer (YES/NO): NO